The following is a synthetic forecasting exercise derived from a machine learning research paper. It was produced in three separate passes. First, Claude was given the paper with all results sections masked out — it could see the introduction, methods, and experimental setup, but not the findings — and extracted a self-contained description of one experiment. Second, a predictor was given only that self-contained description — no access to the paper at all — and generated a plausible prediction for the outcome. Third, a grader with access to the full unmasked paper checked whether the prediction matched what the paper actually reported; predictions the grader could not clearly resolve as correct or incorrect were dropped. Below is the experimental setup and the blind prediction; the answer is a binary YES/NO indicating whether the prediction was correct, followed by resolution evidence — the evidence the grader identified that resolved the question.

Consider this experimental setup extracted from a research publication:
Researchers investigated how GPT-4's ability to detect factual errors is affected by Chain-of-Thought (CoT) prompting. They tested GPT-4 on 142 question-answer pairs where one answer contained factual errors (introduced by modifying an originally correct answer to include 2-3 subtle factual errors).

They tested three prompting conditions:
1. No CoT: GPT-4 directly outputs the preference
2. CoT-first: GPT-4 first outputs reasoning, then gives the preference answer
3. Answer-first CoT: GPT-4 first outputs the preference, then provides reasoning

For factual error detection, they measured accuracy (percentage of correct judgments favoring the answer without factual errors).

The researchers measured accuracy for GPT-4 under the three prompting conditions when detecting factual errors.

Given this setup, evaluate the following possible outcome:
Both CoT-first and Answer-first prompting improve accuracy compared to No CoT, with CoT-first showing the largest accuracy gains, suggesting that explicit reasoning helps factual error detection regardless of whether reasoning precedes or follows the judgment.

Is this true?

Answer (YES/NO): NO